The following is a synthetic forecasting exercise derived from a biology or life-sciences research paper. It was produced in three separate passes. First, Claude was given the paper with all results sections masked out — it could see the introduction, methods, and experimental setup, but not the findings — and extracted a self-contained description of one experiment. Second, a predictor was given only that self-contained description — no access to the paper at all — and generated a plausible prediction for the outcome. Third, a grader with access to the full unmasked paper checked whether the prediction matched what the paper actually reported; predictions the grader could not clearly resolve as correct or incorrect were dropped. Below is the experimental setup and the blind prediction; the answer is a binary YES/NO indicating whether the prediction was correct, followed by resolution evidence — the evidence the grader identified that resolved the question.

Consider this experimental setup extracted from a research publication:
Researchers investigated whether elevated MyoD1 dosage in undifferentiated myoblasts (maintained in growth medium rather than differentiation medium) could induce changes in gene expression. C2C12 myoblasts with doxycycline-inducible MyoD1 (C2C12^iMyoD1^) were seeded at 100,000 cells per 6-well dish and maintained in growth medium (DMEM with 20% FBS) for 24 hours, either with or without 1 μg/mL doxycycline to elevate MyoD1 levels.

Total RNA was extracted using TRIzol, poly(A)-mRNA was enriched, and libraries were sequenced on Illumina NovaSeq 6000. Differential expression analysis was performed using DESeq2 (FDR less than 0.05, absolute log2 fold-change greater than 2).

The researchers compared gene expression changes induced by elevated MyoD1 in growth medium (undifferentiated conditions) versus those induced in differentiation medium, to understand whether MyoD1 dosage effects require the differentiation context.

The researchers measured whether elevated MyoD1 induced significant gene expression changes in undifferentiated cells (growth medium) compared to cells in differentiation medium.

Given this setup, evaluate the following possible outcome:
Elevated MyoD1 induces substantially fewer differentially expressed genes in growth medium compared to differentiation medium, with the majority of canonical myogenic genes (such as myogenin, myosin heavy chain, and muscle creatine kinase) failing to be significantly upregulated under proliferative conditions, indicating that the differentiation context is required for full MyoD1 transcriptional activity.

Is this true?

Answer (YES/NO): NO